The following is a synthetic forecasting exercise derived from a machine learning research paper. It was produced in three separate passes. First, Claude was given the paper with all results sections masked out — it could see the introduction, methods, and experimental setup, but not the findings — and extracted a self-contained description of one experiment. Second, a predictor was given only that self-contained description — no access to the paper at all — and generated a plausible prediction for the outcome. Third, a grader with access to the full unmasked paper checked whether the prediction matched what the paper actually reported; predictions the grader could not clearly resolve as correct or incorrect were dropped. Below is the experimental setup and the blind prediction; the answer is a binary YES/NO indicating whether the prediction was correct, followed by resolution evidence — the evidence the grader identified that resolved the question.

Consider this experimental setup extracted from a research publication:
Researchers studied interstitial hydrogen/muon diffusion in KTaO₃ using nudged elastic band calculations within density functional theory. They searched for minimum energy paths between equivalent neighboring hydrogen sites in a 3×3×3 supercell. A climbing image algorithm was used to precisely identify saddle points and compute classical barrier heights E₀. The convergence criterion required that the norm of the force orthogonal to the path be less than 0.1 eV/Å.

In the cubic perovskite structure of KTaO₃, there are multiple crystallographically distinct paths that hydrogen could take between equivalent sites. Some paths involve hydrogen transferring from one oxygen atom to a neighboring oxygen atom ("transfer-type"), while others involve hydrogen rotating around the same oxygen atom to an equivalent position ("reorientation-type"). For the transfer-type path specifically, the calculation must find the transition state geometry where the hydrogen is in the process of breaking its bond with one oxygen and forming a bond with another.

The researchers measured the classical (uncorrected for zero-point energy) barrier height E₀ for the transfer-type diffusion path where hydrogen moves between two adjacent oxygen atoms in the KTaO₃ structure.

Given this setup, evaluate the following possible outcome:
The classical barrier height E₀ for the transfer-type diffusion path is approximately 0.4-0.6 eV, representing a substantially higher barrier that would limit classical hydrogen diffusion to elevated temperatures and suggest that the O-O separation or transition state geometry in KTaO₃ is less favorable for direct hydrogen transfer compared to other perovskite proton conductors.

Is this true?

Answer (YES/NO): YES